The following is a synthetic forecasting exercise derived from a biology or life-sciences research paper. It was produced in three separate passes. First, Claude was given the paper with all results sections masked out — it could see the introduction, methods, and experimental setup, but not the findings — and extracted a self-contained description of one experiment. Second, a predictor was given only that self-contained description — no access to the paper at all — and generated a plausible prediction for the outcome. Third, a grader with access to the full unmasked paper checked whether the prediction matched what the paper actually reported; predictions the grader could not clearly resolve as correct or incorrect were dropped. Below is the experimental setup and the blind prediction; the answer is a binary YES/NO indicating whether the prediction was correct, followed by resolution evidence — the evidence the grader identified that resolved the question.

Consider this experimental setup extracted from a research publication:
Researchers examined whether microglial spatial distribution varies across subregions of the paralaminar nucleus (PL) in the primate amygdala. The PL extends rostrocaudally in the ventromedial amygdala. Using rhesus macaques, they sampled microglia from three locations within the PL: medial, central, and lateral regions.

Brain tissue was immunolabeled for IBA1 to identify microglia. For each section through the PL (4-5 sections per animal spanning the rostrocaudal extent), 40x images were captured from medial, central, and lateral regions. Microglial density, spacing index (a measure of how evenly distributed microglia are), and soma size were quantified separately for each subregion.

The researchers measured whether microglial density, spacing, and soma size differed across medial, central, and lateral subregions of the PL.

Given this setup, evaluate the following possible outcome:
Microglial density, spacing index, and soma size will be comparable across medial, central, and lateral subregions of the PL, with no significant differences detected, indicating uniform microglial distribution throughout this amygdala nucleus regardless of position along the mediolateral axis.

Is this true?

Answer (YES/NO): YES